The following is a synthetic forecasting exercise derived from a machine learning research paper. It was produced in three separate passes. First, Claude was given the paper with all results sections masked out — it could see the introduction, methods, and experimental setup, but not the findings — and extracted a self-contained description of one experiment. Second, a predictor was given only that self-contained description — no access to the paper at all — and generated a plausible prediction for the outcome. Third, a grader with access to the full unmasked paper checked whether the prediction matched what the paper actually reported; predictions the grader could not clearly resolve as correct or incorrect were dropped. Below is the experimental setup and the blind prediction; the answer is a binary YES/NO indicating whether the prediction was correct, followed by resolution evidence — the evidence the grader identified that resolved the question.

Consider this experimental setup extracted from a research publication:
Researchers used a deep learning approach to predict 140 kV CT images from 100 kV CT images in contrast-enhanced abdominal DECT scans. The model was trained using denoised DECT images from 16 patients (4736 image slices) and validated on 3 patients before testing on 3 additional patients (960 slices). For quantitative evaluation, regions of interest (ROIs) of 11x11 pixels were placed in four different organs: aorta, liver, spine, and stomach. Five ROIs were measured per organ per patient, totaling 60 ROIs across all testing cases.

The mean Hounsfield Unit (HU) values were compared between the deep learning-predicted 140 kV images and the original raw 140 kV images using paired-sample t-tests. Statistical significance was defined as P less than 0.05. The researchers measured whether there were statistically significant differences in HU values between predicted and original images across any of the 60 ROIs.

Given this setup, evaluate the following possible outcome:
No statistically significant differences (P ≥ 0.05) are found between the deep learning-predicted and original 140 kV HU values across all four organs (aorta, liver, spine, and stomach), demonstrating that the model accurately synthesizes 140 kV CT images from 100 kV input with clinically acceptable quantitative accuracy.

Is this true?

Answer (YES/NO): YES